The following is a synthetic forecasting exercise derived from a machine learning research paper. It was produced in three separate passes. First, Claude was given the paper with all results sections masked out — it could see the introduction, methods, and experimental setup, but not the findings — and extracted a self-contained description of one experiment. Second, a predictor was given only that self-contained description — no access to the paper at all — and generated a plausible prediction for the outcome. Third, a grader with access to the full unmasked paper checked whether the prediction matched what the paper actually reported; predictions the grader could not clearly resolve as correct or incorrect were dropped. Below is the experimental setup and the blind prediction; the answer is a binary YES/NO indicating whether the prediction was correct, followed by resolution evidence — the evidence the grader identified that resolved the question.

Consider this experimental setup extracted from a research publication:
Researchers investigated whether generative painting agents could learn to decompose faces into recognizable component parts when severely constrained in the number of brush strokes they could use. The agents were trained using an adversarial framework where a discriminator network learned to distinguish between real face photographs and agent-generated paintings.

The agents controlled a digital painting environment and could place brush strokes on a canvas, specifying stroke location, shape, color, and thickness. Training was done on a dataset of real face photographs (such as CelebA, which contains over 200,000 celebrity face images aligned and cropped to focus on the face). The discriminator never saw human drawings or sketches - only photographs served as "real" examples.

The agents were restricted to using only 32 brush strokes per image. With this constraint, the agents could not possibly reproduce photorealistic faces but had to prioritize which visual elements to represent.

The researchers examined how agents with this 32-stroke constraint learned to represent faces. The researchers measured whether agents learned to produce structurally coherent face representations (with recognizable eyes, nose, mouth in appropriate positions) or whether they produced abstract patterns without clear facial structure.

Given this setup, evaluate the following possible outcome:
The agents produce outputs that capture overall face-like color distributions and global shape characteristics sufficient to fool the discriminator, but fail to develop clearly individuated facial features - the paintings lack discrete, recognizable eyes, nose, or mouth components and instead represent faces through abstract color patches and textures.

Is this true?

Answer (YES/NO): NO